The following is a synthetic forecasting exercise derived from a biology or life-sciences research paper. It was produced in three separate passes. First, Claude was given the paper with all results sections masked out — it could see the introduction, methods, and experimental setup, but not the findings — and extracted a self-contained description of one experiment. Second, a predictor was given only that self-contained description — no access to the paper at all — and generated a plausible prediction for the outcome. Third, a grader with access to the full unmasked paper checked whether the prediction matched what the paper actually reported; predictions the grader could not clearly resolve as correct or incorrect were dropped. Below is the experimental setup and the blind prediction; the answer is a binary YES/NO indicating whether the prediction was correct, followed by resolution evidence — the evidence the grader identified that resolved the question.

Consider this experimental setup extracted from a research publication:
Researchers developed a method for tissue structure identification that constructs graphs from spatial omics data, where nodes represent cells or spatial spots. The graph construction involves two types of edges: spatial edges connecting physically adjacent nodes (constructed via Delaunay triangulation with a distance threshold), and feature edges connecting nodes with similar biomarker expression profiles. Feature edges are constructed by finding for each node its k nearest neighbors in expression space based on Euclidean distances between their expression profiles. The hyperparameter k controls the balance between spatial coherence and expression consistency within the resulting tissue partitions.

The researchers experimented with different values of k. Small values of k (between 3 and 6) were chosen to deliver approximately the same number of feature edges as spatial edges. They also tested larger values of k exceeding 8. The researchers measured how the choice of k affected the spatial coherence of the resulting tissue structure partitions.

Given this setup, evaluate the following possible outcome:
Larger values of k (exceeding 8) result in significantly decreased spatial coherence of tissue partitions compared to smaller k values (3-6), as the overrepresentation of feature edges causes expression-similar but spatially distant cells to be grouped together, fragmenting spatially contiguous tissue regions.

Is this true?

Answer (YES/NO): NO